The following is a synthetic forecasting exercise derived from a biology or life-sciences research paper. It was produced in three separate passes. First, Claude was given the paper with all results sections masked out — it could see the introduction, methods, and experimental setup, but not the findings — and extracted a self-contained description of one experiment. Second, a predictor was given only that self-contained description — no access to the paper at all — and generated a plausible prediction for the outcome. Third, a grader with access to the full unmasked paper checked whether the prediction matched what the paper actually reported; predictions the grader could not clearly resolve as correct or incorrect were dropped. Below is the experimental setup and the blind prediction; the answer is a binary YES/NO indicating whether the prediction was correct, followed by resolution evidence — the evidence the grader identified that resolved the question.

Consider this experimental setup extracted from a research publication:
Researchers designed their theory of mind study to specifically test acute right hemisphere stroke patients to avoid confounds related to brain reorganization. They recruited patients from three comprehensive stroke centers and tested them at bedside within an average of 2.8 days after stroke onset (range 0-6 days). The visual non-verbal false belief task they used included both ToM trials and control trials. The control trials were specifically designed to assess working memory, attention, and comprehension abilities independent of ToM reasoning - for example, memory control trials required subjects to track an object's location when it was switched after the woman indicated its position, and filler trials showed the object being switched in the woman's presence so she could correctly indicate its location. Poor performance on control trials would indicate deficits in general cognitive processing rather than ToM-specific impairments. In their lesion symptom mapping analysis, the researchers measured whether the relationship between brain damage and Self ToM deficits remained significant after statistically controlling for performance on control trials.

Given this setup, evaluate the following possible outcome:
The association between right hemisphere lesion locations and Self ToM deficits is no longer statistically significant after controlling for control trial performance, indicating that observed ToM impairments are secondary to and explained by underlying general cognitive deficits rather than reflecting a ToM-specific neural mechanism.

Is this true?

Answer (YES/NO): NO